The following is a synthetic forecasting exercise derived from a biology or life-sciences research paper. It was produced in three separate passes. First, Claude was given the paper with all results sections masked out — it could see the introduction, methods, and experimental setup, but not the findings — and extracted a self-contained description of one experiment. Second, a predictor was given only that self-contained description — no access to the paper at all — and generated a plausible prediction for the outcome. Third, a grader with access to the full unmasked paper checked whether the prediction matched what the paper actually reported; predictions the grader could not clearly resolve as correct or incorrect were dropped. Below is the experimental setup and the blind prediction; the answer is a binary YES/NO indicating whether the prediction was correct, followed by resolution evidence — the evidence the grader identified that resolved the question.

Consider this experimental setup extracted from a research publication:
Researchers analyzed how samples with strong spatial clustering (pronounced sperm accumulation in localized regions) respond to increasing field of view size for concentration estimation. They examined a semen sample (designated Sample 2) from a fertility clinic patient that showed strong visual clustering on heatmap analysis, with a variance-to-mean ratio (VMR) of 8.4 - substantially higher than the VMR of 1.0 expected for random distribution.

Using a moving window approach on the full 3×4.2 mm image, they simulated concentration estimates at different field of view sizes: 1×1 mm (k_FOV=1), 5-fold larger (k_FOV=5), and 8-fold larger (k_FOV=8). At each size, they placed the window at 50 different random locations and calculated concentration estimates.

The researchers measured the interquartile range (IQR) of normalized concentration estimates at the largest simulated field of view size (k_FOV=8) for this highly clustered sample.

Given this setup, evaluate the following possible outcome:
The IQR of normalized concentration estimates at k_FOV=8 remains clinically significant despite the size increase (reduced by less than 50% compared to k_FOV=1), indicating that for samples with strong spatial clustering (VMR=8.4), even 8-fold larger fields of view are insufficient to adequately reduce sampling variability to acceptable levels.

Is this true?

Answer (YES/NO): YES